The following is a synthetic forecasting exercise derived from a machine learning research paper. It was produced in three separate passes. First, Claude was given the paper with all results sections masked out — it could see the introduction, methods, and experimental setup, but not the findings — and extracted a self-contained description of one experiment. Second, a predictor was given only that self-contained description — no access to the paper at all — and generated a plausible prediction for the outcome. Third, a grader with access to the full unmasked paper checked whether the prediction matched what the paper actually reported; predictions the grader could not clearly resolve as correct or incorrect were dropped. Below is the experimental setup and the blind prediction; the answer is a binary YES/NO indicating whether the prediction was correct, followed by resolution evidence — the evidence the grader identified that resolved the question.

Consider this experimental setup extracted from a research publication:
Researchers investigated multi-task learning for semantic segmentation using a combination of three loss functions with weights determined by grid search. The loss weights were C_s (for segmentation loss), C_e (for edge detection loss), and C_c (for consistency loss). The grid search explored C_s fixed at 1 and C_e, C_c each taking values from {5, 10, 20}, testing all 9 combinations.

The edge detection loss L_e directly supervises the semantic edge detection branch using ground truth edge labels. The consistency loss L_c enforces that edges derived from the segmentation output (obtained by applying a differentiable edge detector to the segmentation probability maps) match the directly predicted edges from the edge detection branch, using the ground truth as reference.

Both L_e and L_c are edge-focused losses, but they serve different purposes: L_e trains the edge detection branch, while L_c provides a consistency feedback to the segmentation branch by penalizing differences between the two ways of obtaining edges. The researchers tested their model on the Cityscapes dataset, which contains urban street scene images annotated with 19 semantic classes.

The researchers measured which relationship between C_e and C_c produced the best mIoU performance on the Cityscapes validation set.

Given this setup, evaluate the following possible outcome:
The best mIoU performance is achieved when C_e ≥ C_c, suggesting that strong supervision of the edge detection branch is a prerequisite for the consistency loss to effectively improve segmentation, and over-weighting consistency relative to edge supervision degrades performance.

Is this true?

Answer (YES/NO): NO